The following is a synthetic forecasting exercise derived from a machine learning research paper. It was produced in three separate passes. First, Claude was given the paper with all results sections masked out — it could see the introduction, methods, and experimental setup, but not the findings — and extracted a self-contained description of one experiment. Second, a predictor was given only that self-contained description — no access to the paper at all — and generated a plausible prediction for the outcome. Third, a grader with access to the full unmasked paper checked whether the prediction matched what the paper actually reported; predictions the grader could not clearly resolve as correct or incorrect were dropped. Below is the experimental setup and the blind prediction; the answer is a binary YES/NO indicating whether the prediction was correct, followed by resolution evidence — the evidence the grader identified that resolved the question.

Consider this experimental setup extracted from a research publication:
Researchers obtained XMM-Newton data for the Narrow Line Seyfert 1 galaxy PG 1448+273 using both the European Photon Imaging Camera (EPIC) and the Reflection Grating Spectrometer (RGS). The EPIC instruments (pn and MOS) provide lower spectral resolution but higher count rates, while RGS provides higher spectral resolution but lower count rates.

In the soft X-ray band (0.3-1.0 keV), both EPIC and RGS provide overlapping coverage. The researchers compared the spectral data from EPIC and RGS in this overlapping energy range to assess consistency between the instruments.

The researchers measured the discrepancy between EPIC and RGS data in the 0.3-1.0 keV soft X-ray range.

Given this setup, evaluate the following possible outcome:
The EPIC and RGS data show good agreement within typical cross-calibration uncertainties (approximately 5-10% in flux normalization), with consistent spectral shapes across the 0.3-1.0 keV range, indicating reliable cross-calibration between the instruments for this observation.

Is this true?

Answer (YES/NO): NO